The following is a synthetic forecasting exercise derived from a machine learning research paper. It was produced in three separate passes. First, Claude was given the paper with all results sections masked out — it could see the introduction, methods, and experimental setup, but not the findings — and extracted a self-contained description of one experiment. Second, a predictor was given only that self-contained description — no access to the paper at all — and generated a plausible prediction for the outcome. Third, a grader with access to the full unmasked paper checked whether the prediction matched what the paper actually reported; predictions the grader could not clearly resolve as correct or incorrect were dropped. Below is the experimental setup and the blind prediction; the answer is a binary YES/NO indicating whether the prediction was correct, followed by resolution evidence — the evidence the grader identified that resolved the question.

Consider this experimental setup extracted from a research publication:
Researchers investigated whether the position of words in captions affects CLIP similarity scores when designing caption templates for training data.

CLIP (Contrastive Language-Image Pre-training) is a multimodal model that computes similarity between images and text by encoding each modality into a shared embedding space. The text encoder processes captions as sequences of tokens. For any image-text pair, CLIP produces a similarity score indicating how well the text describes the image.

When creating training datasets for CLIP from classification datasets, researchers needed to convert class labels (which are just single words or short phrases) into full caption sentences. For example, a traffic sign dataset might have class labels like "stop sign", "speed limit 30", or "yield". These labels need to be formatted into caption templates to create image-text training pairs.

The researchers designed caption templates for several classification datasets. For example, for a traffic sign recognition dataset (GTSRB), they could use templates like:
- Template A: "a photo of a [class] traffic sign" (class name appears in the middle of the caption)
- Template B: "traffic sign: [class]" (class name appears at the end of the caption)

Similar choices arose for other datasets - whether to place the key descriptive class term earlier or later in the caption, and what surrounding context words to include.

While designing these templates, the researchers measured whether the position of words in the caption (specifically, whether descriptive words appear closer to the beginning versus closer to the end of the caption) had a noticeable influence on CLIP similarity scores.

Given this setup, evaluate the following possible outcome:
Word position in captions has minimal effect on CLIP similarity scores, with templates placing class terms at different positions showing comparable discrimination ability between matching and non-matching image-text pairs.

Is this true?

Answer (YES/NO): NO